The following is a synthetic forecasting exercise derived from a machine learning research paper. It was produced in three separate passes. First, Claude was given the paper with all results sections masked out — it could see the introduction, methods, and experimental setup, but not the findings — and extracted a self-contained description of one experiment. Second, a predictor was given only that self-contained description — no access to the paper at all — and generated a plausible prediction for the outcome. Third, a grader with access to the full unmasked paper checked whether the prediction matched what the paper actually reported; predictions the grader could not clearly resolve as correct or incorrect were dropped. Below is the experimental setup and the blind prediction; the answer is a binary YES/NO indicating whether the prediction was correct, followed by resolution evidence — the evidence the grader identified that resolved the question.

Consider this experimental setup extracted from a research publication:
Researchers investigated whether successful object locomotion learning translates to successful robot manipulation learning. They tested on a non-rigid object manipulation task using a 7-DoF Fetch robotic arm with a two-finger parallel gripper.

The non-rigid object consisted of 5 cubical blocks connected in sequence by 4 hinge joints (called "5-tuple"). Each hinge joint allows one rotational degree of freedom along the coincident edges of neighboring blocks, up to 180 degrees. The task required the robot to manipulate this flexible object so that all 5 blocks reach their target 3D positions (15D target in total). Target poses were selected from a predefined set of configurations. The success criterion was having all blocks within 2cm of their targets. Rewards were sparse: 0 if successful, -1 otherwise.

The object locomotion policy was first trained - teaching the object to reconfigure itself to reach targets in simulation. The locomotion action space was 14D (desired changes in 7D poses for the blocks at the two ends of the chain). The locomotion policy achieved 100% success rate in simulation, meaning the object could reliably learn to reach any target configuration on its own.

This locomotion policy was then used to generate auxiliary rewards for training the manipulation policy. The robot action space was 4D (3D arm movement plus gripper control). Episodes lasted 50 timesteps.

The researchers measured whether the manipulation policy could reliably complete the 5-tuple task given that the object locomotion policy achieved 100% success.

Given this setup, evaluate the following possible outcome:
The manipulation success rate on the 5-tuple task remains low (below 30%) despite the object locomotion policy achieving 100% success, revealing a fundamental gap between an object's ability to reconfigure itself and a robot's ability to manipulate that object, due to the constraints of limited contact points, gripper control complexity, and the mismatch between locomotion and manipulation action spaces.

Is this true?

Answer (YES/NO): NO